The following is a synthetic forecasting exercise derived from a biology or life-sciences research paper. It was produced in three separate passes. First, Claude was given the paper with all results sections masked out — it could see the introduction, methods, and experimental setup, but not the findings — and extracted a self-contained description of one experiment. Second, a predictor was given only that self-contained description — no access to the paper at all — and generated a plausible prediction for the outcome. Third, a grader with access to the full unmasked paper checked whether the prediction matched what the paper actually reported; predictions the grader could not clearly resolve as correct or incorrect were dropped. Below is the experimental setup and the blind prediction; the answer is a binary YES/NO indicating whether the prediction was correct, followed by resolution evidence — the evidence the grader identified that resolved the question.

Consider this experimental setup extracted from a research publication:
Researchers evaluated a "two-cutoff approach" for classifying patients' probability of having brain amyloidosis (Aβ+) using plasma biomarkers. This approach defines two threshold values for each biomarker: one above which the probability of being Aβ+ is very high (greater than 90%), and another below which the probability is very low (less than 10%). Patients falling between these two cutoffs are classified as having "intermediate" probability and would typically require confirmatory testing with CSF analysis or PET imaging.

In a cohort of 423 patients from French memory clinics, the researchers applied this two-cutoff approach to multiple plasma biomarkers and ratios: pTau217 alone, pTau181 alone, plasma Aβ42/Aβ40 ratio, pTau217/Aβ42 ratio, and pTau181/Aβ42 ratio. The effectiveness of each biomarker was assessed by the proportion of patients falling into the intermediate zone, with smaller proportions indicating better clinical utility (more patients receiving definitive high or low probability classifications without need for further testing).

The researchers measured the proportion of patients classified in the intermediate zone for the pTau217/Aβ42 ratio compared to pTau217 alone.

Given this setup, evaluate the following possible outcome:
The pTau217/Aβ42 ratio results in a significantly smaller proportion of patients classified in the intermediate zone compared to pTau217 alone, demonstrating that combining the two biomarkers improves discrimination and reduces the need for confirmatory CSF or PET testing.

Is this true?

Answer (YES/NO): YES